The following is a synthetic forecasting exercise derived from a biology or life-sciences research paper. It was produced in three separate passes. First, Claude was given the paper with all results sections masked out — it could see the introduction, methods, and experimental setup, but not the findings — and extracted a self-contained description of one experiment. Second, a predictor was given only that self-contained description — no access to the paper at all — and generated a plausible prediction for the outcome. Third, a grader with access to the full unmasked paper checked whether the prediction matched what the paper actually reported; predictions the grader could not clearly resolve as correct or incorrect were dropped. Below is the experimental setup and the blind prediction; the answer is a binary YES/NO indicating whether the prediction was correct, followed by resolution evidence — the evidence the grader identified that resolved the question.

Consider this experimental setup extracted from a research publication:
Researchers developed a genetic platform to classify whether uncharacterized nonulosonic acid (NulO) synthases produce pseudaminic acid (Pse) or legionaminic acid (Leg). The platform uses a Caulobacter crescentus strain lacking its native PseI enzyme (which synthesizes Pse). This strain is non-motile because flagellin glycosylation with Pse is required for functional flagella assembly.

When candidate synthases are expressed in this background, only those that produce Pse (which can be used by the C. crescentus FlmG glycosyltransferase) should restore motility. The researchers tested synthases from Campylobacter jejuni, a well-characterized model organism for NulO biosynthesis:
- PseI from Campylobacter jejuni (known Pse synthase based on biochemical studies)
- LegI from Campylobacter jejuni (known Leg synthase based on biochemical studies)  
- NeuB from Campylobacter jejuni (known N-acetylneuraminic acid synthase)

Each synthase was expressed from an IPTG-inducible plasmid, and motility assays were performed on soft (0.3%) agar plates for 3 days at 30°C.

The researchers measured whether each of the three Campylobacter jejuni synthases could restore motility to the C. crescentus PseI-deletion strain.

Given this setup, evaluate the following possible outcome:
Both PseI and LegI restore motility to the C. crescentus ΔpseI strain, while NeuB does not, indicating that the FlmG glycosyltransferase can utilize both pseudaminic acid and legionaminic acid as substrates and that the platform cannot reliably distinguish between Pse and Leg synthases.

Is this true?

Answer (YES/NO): NO